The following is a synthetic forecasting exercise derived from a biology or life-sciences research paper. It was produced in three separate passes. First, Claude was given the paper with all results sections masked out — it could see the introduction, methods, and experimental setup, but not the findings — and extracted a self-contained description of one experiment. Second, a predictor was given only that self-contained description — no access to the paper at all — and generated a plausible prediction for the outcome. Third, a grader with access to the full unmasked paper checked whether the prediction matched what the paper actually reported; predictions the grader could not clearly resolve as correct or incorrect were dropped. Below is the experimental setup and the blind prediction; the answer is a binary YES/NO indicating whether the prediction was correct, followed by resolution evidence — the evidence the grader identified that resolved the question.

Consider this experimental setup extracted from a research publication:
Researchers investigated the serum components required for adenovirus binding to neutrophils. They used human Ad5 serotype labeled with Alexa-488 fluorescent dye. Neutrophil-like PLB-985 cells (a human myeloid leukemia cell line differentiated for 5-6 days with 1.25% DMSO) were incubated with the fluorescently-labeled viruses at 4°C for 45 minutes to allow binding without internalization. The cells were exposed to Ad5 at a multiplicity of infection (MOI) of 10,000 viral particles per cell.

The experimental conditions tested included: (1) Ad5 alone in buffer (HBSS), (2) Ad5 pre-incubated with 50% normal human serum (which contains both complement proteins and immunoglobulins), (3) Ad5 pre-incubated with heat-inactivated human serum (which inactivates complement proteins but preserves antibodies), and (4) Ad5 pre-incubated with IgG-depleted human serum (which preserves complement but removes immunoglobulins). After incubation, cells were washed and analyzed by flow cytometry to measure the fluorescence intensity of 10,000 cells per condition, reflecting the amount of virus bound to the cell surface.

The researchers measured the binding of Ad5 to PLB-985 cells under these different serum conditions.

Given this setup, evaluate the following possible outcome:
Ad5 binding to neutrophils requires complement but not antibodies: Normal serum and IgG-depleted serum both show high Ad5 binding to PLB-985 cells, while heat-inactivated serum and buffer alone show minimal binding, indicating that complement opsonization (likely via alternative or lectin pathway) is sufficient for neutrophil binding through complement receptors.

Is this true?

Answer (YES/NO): NO